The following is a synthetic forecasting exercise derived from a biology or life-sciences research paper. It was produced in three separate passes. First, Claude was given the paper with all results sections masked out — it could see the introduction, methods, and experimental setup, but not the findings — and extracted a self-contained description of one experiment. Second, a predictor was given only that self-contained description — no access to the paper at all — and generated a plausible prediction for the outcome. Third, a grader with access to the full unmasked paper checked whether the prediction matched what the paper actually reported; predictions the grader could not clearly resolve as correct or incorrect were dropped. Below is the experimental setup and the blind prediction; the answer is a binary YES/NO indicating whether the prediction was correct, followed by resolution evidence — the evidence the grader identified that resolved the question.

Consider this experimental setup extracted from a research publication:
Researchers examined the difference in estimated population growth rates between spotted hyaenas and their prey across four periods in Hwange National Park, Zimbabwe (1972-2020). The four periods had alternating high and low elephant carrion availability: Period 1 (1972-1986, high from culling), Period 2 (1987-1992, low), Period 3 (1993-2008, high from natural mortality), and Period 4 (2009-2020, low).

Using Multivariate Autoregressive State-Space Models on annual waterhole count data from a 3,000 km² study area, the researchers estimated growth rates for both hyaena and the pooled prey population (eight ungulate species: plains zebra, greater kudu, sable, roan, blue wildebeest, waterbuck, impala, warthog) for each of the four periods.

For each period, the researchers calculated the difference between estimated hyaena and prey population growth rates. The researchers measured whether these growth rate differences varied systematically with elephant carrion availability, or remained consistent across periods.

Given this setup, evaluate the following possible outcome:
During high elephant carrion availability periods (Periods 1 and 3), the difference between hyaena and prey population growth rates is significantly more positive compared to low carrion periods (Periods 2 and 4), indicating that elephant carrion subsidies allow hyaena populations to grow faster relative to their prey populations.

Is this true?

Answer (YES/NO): NO